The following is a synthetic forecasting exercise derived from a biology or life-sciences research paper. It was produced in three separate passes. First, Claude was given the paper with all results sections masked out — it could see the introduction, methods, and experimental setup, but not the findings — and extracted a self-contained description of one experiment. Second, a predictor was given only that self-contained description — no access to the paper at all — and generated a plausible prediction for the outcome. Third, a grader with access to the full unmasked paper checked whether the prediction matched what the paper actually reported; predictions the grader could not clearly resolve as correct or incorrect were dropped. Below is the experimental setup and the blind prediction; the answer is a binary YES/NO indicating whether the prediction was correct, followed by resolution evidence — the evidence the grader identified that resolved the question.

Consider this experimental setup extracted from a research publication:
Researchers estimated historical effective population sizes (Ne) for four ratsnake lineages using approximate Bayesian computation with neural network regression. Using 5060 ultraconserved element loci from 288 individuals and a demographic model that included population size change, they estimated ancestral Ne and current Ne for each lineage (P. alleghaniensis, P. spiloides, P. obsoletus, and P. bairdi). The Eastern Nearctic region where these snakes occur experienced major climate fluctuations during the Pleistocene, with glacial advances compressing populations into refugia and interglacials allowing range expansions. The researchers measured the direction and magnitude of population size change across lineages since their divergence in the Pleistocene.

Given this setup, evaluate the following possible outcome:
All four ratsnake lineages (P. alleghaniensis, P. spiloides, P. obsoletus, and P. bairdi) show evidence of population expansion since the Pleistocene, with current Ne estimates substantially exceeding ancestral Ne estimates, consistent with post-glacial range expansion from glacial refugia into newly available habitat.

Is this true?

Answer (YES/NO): YES